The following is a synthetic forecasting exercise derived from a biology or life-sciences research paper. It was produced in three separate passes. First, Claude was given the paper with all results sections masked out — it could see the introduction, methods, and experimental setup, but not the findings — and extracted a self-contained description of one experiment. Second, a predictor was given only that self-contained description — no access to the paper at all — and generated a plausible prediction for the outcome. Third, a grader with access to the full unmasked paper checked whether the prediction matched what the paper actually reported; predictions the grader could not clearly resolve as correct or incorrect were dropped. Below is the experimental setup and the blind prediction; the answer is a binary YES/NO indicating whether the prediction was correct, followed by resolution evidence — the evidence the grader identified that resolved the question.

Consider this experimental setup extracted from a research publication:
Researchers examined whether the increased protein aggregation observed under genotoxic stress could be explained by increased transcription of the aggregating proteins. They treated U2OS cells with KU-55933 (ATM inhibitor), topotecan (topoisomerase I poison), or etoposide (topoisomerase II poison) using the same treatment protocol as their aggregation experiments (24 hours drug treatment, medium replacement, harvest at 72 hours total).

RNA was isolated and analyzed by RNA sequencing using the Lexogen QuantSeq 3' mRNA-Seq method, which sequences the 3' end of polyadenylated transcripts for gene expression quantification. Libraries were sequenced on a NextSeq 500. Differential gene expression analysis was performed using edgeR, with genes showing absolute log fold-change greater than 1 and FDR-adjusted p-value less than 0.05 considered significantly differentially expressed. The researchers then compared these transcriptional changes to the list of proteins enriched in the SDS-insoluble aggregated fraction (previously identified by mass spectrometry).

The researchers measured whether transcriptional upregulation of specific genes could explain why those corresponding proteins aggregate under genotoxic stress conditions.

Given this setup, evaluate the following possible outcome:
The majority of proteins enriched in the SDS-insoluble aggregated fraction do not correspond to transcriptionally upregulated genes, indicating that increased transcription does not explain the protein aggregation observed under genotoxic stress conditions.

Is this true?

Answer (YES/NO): YES